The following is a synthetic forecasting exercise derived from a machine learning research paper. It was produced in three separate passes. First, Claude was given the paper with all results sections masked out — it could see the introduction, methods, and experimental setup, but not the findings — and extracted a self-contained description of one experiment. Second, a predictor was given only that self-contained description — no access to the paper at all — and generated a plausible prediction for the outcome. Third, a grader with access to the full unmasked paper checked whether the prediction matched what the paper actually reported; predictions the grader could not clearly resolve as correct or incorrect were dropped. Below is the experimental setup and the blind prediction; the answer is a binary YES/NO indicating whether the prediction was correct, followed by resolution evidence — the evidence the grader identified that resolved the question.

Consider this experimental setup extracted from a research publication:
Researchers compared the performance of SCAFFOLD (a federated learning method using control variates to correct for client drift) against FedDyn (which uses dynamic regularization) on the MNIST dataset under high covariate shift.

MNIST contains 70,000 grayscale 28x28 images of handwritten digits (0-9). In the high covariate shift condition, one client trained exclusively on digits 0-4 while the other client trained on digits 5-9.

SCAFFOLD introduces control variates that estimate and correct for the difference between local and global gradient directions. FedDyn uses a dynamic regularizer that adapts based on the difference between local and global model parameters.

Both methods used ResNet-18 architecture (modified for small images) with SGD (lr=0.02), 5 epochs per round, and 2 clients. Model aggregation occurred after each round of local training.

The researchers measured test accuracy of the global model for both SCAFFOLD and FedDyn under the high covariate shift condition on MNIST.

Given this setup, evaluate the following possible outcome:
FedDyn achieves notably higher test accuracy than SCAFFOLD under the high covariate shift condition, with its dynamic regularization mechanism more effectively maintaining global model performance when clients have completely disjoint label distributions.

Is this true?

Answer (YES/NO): YES